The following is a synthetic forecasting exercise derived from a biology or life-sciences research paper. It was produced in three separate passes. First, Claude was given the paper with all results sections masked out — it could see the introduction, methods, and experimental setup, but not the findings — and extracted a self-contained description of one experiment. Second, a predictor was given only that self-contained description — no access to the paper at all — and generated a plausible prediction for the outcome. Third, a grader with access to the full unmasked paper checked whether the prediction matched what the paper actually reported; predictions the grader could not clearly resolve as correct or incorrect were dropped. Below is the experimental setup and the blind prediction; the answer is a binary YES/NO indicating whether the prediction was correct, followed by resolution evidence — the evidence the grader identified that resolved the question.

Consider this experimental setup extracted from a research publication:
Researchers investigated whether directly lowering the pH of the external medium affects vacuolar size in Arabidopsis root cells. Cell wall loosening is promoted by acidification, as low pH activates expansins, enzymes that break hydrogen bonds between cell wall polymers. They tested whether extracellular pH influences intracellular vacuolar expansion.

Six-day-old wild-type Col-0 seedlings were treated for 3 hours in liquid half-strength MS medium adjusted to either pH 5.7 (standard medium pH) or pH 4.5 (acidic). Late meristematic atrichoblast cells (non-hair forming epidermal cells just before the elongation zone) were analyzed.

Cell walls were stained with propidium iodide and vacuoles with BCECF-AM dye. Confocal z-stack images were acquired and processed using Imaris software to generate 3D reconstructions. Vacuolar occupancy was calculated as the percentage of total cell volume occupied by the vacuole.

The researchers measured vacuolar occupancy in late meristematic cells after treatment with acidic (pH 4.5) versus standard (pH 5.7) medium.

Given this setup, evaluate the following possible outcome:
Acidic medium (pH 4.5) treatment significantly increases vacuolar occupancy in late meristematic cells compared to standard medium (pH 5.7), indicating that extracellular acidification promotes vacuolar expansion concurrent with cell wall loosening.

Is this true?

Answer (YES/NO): YES